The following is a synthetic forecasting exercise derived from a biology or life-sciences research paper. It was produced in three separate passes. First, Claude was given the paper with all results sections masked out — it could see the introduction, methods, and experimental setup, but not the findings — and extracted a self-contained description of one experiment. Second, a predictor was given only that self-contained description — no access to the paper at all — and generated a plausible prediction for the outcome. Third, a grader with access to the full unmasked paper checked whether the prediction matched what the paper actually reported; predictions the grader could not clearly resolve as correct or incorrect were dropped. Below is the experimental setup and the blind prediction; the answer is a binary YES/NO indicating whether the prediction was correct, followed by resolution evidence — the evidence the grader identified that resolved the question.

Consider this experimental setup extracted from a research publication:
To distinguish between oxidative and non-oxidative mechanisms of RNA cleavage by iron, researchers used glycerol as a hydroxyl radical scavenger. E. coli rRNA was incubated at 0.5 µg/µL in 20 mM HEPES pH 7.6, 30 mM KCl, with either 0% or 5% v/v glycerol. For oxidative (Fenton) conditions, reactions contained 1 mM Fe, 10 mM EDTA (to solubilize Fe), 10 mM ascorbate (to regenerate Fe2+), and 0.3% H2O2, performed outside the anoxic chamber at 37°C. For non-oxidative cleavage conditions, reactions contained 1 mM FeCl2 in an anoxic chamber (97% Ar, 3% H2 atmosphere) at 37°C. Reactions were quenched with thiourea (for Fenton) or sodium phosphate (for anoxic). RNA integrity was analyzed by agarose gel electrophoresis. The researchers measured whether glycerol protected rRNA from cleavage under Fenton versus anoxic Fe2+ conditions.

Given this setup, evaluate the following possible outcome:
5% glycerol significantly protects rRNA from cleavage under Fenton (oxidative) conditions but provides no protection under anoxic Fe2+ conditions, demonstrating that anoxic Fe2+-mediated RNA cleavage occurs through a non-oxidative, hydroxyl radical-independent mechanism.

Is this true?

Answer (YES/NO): YES